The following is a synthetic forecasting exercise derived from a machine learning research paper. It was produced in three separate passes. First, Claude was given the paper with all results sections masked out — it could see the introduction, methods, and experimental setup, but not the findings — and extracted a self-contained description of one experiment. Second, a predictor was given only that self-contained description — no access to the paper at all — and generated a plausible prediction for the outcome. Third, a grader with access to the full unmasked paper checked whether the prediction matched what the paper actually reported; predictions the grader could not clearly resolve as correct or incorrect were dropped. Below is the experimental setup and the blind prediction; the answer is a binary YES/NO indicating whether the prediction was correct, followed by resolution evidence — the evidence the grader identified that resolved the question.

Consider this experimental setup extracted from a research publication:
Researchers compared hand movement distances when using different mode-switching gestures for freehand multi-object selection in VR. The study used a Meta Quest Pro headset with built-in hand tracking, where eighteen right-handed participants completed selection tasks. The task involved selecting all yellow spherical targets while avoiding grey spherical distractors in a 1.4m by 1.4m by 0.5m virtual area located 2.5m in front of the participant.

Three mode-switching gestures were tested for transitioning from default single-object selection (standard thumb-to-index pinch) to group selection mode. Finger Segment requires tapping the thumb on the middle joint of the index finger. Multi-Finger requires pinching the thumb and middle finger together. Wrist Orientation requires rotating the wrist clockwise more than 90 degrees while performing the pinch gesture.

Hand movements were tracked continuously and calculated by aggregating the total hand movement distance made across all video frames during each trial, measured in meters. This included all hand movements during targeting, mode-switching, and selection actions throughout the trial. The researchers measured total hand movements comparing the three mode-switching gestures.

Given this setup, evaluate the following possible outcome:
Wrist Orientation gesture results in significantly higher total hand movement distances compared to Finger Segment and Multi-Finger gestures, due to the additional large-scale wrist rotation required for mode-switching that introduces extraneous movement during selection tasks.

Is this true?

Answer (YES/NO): NO